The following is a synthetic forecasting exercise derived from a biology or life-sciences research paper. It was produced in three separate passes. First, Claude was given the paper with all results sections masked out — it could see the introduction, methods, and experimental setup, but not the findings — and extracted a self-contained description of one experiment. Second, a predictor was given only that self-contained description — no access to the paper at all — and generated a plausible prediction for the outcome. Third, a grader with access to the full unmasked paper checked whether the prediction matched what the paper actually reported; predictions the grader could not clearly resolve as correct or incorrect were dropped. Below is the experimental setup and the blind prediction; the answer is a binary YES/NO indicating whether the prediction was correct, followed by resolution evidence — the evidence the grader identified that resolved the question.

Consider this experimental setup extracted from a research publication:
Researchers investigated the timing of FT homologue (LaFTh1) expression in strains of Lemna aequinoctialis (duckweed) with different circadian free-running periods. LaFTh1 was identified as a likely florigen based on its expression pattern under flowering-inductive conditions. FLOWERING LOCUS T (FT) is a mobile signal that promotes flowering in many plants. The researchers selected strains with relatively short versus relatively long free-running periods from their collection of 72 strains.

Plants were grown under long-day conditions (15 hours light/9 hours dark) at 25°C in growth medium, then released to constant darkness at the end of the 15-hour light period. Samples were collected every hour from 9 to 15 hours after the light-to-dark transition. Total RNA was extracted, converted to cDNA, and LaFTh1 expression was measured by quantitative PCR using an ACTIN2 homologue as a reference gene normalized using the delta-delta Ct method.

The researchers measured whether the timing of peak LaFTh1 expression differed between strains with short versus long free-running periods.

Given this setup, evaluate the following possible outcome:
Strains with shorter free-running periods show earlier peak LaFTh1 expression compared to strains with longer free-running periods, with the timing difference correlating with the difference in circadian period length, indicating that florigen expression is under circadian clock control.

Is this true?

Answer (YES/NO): YES